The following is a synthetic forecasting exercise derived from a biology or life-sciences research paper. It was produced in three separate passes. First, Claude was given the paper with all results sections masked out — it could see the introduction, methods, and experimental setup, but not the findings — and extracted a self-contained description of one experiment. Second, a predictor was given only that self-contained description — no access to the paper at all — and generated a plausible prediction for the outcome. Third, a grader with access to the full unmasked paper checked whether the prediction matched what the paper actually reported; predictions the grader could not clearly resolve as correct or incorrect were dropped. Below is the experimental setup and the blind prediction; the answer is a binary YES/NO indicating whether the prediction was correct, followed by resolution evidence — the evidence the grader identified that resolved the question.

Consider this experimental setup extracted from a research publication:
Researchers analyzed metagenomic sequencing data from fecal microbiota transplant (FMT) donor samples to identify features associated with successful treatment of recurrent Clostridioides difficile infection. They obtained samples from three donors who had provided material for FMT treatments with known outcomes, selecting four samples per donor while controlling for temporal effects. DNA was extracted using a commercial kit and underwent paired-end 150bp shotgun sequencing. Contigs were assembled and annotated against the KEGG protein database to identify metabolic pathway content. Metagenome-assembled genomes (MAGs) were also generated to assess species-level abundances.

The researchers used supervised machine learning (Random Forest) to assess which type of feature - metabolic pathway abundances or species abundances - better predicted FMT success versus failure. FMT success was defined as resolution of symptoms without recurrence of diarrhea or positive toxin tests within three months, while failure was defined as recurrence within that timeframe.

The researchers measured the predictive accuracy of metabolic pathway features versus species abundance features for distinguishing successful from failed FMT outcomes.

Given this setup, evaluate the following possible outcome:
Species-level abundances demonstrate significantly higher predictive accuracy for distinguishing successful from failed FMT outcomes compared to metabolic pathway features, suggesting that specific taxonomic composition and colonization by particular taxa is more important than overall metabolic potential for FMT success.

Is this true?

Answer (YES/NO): NO